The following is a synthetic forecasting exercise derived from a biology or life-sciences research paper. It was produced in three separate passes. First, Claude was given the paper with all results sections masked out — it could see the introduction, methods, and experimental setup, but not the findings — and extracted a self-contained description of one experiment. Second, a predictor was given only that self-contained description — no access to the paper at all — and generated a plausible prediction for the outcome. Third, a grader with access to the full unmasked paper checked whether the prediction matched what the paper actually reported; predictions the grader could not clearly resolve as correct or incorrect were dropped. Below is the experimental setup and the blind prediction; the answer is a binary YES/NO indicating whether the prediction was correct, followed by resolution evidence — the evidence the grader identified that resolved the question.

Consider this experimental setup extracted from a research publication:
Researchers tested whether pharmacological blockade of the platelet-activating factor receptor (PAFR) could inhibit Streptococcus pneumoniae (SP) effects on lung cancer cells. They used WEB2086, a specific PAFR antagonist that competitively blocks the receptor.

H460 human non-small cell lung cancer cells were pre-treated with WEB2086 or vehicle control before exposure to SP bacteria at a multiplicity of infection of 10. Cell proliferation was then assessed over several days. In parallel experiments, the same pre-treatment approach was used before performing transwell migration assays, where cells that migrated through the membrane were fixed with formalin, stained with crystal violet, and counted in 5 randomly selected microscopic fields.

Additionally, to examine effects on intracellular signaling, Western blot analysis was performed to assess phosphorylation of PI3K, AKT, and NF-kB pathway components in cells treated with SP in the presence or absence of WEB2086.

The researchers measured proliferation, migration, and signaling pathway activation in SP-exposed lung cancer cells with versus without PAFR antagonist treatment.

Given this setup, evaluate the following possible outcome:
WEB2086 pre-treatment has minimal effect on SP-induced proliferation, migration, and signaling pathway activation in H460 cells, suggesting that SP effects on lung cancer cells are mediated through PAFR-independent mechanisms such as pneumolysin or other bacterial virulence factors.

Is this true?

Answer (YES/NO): NO